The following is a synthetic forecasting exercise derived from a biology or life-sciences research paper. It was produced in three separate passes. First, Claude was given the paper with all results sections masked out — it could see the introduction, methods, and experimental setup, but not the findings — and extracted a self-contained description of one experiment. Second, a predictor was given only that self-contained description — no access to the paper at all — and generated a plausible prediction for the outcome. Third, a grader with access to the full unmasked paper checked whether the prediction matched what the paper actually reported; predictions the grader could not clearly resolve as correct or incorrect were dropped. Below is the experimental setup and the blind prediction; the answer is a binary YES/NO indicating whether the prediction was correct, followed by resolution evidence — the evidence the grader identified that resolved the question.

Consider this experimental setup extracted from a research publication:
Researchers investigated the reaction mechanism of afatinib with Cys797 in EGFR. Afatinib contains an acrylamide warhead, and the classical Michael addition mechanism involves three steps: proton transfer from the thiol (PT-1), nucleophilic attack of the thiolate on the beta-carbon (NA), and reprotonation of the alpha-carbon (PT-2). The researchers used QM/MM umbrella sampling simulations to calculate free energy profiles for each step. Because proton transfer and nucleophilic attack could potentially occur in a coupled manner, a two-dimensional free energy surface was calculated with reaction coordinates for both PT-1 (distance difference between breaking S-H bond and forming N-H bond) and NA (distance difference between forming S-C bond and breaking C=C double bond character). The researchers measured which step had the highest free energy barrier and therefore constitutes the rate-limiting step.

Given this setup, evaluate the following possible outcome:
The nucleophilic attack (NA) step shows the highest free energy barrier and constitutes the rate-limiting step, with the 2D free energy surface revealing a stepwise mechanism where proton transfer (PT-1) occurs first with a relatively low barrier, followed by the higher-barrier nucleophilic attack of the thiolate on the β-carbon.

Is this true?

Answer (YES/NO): YES